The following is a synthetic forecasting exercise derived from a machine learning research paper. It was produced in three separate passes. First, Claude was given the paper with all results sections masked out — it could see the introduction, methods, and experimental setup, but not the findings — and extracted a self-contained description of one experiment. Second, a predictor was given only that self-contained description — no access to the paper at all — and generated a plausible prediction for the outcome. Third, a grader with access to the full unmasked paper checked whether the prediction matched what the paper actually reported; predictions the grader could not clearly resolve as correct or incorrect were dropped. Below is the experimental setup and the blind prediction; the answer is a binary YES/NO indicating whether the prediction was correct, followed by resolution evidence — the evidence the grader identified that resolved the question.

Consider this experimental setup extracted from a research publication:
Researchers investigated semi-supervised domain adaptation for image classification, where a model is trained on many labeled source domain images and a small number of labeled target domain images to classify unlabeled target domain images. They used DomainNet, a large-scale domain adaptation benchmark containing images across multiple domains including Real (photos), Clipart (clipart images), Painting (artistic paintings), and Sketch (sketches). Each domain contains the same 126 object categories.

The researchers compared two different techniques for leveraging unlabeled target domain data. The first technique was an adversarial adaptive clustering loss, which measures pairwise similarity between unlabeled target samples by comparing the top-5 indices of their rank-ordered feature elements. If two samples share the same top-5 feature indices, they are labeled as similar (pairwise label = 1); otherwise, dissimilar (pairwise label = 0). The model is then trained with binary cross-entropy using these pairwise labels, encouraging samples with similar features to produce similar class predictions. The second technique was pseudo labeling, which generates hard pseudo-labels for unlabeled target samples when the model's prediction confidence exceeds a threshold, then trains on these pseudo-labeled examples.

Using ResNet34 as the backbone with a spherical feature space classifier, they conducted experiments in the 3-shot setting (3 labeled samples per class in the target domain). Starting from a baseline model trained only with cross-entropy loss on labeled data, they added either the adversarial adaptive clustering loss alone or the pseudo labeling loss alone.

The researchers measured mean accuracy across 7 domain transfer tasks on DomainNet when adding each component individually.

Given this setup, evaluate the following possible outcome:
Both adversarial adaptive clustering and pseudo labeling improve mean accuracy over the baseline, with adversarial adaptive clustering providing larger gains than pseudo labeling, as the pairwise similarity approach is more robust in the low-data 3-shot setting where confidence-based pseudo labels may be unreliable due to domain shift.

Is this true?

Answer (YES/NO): NO